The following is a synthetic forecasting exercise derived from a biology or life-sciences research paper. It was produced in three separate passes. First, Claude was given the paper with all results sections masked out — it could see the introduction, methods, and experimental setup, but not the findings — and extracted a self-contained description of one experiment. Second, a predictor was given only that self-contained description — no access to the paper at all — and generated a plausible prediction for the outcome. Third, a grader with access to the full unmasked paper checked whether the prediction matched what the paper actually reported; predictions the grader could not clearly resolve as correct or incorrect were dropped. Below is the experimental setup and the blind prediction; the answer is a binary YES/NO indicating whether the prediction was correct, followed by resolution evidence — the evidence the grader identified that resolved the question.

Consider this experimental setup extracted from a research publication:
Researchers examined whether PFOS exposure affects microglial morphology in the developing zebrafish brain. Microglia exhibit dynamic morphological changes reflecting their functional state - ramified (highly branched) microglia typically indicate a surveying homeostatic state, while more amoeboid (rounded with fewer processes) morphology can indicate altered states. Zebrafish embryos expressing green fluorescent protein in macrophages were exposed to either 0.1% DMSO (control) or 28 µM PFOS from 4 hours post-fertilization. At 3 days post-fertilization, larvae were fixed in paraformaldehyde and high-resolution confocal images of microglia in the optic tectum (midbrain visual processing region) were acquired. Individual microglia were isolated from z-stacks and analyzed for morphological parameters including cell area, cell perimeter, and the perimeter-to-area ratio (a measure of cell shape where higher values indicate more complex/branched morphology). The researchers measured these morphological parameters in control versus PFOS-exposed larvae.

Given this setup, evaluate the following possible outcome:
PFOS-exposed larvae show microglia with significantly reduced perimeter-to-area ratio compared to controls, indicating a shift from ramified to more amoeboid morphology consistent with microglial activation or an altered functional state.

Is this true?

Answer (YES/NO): YES